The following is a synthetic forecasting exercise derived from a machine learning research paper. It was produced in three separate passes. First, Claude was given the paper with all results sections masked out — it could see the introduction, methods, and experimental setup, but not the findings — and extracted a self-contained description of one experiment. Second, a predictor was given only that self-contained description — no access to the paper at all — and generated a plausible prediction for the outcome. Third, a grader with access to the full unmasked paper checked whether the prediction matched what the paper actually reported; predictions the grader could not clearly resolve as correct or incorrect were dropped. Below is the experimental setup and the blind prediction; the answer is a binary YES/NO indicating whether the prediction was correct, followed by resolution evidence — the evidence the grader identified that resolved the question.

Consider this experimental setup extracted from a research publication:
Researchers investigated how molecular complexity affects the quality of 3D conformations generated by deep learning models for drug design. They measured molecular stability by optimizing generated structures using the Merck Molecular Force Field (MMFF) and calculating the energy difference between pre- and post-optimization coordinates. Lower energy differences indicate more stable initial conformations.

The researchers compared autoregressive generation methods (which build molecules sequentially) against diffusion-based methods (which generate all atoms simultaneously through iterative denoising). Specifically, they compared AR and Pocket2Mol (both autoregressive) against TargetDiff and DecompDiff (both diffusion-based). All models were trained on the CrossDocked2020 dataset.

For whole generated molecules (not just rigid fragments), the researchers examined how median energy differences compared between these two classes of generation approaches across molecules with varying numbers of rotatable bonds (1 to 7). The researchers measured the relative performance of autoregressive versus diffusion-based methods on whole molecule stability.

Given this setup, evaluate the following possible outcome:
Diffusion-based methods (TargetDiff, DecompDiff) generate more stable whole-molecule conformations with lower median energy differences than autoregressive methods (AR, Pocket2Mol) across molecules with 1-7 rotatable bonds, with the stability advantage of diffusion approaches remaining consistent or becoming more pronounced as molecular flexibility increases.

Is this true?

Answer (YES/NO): NO